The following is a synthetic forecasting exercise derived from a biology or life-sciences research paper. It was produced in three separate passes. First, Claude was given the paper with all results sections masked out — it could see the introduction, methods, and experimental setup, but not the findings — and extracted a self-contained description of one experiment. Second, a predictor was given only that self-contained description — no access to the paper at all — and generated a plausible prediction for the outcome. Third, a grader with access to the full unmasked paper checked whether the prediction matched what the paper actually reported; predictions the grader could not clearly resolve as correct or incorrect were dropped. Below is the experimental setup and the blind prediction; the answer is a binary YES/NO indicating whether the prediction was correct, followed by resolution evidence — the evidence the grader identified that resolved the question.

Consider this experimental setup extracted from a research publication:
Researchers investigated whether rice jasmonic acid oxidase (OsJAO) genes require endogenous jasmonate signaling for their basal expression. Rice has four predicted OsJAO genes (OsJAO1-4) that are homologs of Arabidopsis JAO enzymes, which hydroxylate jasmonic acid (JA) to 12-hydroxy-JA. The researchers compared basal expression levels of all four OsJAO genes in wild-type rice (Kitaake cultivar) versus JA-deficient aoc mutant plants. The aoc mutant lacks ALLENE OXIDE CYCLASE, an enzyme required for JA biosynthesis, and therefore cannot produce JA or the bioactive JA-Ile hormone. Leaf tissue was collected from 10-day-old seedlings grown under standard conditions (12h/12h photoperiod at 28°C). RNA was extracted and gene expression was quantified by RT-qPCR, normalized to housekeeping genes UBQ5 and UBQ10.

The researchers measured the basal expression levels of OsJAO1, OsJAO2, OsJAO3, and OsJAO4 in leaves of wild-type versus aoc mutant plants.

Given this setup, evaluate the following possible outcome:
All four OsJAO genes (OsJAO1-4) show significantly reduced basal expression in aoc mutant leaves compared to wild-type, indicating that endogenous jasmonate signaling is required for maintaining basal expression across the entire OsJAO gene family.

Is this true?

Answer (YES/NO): NO